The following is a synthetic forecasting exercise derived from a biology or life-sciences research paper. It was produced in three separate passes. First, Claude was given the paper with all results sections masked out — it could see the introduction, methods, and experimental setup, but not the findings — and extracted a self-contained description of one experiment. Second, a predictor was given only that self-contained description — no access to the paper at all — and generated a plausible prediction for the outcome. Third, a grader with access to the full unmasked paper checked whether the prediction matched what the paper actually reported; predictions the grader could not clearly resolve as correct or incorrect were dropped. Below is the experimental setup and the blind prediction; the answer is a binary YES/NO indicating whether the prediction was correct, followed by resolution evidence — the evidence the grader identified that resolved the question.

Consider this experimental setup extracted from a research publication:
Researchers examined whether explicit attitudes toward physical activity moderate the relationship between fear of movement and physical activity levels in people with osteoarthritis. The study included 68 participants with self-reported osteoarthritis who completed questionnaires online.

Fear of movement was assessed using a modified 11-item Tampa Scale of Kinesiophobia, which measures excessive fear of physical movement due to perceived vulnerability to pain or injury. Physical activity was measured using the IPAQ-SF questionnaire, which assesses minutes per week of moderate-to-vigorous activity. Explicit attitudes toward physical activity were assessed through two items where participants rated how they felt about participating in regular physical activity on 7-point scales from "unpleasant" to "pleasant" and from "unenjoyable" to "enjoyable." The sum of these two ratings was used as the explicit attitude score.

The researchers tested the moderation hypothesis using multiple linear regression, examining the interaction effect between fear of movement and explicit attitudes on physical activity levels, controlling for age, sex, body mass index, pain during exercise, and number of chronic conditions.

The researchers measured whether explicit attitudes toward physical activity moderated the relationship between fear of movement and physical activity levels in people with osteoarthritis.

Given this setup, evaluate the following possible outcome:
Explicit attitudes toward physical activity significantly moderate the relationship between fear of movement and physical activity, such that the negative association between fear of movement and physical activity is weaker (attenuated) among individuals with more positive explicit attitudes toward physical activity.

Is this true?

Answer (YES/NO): NO